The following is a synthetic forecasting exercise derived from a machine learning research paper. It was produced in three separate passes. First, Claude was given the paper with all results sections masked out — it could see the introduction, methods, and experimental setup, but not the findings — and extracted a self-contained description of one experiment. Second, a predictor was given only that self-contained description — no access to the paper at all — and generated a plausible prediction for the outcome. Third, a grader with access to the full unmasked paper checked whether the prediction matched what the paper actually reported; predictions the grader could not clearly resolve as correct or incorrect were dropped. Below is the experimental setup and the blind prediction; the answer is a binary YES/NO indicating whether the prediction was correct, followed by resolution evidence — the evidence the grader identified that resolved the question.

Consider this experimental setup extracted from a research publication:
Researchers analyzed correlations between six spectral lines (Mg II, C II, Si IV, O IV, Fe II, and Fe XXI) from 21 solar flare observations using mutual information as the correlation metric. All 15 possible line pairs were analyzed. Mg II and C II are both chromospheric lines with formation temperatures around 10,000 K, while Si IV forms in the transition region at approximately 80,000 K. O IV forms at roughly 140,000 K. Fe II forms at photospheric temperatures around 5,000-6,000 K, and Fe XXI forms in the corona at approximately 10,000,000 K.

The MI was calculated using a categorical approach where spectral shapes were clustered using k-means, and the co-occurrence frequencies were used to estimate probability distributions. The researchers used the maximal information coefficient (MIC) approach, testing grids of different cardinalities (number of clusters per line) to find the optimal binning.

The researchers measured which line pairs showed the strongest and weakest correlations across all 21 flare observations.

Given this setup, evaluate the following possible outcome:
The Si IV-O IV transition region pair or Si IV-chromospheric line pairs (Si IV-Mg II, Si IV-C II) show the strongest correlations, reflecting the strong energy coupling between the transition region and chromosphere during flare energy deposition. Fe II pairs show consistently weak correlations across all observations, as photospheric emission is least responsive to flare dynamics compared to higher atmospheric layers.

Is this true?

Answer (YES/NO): NO